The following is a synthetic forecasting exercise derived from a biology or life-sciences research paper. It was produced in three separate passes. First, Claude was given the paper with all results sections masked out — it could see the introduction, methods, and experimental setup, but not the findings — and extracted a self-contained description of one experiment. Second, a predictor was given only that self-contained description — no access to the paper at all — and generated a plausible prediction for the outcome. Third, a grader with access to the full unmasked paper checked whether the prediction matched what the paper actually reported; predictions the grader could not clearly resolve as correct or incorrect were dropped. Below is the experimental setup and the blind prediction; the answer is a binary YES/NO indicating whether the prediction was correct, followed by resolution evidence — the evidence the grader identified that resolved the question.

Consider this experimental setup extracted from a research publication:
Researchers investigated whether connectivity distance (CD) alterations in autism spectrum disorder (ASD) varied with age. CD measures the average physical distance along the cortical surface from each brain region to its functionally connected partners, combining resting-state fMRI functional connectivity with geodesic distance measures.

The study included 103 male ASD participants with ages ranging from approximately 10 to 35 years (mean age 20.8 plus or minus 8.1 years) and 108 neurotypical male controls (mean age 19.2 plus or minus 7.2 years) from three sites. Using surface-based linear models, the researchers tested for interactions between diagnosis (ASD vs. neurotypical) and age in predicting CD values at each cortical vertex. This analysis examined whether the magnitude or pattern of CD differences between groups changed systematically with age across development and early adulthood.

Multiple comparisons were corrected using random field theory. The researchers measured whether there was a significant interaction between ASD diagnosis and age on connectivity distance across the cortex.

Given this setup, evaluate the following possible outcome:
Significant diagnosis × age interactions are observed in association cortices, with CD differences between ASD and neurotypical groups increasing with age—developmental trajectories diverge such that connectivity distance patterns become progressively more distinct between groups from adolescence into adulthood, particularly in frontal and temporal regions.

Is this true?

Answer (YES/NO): NO